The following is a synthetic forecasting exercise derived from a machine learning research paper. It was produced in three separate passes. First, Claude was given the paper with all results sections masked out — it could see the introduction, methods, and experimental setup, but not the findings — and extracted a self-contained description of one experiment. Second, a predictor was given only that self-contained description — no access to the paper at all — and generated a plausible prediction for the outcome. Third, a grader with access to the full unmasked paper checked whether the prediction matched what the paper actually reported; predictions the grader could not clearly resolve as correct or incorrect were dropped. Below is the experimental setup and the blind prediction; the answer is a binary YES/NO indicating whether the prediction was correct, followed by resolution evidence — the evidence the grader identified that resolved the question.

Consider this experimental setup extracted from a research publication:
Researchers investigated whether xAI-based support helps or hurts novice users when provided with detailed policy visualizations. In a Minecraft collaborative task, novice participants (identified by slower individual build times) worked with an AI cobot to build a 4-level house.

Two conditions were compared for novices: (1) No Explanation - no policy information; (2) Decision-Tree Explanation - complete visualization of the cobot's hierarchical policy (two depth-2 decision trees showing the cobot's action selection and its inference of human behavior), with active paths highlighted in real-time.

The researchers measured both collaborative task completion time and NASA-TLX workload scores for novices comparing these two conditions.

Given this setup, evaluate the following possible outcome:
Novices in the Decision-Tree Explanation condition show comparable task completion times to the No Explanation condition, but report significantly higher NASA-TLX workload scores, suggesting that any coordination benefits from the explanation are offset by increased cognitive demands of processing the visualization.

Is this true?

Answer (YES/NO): NO